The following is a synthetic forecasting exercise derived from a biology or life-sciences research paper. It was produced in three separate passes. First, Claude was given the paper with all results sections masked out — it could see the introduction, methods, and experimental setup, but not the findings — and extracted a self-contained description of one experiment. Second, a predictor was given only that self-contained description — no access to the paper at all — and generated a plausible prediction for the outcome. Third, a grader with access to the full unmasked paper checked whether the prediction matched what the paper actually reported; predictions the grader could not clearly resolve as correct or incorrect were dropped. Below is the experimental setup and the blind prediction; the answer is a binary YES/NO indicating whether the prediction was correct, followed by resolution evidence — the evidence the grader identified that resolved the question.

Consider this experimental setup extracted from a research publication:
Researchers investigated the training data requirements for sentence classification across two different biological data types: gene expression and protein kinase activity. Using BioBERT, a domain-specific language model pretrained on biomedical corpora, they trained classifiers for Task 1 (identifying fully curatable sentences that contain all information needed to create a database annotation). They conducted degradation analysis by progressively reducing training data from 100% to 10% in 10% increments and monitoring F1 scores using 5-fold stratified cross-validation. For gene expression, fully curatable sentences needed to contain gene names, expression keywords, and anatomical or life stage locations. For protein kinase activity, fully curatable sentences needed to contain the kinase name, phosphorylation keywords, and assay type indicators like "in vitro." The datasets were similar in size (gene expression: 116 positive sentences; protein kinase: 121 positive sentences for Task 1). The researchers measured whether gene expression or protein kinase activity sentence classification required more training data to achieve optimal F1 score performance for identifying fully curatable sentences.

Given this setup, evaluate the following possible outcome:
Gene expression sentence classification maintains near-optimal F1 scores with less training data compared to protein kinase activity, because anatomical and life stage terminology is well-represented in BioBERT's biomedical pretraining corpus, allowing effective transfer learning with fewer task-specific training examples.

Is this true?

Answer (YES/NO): NO